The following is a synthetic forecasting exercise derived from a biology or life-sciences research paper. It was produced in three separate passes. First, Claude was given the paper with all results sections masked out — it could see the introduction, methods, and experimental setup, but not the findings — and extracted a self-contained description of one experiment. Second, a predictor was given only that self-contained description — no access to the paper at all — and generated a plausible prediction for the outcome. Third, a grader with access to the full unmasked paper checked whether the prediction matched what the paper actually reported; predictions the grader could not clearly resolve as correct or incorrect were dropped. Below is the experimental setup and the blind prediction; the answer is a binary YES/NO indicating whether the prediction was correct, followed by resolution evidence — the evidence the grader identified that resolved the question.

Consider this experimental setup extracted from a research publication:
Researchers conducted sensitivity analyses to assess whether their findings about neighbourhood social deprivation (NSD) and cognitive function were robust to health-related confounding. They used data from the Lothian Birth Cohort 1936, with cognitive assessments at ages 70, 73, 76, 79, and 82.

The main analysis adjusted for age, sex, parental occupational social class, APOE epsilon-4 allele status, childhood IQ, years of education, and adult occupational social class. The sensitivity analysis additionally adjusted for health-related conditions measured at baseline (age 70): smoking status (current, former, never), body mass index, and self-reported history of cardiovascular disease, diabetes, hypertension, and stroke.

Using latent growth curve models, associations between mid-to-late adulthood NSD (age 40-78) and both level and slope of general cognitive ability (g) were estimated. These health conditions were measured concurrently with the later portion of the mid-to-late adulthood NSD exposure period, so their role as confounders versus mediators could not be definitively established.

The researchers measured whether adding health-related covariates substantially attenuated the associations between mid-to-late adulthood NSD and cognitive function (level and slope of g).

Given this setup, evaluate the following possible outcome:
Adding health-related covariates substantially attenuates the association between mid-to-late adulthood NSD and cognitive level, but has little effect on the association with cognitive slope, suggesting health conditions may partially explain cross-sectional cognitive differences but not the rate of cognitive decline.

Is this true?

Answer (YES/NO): YES